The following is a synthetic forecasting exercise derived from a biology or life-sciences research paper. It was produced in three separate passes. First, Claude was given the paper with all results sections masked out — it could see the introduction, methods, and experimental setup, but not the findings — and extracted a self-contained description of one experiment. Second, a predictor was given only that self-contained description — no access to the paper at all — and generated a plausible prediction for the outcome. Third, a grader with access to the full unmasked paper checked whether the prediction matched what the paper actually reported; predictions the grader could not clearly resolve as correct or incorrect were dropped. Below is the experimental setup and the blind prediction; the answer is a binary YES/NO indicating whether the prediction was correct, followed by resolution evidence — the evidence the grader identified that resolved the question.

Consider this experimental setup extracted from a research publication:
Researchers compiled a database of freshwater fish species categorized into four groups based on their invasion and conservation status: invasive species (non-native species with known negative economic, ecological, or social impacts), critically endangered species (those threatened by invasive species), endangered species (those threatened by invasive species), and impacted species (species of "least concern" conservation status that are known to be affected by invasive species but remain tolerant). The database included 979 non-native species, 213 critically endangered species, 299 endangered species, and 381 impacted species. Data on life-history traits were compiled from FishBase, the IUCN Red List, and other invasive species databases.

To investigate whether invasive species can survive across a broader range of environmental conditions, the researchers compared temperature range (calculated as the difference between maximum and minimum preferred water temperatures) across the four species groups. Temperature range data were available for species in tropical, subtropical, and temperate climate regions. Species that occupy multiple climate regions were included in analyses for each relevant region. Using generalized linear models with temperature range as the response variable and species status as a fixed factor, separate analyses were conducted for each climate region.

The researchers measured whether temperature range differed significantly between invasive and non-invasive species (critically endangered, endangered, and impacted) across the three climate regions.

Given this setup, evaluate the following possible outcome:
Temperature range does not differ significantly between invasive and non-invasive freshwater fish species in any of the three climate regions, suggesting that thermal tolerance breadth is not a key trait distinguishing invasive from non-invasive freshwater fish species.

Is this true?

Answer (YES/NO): NO